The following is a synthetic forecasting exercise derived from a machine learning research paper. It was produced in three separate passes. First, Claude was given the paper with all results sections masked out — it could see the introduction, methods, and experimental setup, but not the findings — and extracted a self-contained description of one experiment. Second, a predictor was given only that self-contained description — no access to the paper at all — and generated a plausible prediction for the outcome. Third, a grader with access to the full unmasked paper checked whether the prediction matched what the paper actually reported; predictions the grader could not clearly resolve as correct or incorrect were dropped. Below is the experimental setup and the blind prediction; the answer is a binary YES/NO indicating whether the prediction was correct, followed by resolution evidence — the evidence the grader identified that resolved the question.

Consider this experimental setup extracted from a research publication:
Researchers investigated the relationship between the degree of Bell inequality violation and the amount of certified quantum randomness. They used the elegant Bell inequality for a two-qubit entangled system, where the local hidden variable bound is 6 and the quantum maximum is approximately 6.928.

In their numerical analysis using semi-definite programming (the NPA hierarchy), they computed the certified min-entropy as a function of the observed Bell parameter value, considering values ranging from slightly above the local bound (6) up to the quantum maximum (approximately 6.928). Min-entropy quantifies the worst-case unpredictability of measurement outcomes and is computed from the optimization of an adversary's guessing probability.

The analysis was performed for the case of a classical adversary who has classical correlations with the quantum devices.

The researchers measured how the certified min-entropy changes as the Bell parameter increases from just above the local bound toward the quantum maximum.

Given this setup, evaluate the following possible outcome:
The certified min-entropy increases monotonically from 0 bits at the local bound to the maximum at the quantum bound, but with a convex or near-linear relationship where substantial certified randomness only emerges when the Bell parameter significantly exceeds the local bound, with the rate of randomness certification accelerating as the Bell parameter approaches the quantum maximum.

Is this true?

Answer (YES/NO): YES